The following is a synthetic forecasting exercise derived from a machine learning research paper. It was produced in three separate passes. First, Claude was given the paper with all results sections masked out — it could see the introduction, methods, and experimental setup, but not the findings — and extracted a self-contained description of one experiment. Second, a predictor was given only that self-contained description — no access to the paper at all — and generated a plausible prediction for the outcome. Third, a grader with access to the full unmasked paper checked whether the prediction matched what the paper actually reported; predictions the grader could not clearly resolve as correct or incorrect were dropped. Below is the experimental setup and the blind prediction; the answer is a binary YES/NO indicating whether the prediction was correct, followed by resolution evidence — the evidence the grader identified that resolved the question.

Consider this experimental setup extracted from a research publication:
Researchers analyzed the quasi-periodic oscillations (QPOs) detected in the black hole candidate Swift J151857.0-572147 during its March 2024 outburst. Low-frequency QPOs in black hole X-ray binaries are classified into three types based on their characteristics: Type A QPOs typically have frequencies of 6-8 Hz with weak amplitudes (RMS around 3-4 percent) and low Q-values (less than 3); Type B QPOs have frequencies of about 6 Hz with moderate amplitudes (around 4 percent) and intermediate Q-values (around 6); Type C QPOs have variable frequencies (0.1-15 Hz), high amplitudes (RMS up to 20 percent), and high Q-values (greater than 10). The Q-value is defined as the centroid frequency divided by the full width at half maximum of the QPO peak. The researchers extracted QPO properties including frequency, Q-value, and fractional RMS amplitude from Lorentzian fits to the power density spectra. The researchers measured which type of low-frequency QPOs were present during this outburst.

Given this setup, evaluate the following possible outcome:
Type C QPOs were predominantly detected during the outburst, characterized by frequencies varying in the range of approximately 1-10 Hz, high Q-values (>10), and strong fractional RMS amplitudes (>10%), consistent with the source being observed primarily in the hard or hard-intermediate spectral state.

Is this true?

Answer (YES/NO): NO